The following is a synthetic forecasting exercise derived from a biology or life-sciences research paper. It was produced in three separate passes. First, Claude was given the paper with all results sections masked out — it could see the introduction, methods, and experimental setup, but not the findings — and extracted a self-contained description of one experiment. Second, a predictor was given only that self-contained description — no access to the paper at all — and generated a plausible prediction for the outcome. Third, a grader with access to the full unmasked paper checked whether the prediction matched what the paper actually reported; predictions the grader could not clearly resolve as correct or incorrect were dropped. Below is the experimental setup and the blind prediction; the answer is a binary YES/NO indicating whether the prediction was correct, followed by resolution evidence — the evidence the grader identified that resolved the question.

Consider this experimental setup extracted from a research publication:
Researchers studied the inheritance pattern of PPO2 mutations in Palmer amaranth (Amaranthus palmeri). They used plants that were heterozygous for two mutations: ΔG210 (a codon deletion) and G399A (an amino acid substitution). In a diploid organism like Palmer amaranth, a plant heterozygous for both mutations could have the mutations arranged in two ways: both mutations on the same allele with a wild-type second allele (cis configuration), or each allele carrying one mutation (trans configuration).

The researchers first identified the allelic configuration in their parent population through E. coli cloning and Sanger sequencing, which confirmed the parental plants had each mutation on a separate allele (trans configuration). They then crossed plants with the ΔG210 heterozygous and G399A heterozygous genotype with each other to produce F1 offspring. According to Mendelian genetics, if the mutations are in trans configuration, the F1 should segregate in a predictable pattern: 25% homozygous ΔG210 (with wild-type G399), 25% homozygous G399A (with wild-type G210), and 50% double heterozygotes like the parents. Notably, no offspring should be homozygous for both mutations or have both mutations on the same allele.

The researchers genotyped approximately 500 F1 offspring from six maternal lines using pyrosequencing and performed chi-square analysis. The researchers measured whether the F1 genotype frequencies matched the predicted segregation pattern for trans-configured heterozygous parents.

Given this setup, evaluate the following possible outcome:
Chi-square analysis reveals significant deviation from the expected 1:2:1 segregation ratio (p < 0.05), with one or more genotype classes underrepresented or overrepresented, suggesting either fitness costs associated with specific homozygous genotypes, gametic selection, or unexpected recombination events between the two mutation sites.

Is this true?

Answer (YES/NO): NO